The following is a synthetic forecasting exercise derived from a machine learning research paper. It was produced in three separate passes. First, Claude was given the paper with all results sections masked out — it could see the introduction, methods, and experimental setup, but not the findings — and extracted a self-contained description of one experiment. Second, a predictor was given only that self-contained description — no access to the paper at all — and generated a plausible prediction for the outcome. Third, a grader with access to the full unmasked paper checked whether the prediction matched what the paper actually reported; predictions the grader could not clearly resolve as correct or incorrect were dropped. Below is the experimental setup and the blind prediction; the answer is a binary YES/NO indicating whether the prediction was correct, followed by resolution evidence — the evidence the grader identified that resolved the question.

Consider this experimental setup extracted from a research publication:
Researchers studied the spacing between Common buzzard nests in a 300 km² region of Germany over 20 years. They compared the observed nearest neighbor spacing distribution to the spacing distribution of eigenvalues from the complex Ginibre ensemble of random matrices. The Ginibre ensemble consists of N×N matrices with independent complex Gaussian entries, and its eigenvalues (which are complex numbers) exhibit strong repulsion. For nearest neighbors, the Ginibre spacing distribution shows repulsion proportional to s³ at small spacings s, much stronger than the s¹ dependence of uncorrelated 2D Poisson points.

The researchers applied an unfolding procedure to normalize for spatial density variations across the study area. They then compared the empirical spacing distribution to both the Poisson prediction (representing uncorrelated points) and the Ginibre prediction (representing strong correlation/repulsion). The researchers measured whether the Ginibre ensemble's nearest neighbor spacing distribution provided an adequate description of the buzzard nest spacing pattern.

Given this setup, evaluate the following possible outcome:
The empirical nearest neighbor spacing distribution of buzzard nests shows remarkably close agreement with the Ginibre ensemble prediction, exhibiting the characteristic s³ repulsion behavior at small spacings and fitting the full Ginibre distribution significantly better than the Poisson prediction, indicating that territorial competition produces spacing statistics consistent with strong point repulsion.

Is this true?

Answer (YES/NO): NO